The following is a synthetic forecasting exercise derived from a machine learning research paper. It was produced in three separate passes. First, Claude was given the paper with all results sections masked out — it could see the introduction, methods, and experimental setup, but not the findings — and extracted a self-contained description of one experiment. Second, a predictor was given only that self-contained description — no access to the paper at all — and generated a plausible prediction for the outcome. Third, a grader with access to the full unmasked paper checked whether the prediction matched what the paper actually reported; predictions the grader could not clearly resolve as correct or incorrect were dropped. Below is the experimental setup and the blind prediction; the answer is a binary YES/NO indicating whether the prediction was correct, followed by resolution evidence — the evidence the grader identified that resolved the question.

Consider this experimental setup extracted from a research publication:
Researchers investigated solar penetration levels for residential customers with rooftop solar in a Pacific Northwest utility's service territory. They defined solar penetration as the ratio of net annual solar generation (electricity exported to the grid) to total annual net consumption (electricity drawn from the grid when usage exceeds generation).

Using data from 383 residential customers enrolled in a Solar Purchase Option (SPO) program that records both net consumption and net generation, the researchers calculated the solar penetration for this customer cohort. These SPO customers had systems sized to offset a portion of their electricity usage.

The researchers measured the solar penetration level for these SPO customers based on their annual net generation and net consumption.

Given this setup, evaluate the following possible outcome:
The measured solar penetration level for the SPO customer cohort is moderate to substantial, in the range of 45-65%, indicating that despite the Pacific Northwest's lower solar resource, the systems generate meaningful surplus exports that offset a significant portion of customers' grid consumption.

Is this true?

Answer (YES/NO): NO